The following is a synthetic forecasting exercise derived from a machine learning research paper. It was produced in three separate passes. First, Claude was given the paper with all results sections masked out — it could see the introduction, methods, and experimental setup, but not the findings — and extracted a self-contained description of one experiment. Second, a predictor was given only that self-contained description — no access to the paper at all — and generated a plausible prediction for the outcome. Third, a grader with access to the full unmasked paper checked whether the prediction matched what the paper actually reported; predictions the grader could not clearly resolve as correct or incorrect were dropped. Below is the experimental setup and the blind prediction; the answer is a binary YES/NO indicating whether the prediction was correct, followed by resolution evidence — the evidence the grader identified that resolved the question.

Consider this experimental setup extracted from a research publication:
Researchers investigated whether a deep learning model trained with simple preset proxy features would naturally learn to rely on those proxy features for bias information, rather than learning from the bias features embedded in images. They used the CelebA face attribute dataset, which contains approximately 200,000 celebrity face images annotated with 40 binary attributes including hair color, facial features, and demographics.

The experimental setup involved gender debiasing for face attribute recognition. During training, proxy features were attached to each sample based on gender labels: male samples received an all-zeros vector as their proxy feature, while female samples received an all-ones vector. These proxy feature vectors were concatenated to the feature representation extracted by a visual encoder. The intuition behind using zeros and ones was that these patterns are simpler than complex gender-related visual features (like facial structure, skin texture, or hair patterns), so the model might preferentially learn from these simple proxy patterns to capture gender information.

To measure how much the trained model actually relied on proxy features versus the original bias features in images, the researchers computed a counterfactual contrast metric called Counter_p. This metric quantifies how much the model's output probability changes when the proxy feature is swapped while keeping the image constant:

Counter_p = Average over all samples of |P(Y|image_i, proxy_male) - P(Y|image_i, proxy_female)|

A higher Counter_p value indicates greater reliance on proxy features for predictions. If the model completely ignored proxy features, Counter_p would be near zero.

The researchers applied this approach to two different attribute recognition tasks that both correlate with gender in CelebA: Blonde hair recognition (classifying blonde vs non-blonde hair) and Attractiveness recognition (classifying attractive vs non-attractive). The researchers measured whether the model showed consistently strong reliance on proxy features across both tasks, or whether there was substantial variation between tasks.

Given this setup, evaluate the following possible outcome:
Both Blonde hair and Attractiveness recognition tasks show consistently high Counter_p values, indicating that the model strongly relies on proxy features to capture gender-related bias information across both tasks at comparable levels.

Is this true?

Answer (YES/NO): NO